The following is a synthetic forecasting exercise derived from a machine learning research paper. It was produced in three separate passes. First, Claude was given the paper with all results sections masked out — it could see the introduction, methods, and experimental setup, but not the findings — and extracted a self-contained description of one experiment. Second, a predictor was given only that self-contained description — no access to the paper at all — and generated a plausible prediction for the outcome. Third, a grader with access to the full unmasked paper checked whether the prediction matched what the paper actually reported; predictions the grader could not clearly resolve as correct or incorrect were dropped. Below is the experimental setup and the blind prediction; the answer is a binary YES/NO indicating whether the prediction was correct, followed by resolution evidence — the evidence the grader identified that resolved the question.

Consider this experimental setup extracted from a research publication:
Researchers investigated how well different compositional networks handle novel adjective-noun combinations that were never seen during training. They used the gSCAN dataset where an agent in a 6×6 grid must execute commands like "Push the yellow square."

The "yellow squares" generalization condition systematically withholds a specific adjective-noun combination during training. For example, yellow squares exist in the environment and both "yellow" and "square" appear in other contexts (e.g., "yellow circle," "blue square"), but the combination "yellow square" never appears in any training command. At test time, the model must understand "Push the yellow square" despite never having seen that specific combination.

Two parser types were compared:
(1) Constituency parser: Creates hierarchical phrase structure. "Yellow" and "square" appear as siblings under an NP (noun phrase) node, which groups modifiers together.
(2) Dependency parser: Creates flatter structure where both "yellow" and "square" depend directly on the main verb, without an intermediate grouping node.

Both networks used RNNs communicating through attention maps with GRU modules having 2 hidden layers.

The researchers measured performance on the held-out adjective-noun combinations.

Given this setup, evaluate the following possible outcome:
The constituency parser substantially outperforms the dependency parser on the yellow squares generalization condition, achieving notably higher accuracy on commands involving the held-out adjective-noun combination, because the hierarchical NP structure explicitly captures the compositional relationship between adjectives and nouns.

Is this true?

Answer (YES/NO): YES